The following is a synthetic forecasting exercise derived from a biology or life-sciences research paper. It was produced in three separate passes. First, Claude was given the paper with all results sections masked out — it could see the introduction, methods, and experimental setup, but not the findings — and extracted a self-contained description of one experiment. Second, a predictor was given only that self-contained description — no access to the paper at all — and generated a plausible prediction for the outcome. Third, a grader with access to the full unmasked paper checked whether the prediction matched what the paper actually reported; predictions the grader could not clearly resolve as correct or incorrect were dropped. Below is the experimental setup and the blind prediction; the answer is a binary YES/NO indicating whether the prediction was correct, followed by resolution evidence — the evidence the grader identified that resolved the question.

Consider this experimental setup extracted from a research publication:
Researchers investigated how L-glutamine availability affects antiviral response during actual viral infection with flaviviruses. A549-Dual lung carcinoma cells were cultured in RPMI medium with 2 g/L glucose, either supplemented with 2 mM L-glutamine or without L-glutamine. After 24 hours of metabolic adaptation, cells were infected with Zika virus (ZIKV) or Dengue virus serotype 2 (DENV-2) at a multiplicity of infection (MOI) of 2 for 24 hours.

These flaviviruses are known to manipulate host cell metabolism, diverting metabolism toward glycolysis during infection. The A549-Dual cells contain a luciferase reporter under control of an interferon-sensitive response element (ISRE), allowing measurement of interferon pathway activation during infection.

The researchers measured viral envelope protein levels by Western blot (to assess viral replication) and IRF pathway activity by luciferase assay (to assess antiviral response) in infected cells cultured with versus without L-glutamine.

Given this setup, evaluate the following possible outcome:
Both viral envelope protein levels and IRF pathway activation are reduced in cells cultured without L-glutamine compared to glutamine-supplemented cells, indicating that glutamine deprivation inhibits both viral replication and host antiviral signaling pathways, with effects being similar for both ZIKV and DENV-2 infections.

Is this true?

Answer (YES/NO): YES